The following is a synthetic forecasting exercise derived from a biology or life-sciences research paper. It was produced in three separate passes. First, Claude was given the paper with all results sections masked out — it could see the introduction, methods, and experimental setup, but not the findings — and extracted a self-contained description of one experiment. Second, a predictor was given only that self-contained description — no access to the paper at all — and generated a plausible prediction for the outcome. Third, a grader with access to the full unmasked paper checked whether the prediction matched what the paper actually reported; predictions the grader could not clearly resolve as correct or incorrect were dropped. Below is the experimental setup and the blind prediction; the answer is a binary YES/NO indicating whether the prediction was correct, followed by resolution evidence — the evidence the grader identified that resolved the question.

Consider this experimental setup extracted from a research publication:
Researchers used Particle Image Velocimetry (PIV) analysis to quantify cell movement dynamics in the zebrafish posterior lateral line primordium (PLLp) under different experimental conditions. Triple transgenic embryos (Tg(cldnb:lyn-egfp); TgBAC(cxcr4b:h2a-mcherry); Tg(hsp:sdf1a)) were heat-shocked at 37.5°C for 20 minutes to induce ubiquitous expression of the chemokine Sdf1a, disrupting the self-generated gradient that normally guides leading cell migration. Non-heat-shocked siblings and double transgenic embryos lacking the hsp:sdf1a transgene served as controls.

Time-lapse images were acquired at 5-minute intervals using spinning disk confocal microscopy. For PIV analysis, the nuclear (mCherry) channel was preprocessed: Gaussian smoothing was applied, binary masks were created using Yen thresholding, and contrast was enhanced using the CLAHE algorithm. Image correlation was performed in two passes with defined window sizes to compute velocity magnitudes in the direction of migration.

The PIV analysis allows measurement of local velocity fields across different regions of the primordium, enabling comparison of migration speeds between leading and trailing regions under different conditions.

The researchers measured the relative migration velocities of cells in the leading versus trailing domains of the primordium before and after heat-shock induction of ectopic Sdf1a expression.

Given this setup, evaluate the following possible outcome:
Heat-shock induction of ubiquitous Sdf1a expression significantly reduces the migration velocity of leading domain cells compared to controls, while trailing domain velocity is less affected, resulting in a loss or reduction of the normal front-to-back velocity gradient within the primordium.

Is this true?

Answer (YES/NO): YES